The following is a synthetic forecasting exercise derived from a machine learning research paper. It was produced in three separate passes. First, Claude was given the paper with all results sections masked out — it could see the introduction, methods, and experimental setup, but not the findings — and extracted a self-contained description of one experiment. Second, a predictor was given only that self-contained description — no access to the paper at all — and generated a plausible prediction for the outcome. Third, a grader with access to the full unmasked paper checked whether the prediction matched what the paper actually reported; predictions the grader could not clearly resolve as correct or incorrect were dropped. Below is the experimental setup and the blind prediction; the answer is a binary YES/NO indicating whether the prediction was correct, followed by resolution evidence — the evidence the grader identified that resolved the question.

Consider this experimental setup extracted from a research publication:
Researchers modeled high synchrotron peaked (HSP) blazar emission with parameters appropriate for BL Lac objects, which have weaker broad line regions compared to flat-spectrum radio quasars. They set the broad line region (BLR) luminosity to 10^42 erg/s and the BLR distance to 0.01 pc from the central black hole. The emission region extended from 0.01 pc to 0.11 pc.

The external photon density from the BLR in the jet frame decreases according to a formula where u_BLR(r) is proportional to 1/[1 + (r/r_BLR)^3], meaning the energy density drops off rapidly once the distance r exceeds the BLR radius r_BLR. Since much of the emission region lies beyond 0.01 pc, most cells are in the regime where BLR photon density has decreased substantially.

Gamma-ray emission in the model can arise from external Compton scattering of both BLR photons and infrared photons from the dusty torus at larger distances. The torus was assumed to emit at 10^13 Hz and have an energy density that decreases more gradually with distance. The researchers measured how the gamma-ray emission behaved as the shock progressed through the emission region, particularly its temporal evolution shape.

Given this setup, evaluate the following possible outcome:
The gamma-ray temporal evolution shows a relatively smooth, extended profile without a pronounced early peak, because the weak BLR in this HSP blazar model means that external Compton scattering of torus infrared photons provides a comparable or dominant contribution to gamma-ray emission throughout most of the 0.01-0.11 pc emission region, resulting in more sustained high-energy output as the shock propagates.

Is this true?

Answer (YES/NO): NO